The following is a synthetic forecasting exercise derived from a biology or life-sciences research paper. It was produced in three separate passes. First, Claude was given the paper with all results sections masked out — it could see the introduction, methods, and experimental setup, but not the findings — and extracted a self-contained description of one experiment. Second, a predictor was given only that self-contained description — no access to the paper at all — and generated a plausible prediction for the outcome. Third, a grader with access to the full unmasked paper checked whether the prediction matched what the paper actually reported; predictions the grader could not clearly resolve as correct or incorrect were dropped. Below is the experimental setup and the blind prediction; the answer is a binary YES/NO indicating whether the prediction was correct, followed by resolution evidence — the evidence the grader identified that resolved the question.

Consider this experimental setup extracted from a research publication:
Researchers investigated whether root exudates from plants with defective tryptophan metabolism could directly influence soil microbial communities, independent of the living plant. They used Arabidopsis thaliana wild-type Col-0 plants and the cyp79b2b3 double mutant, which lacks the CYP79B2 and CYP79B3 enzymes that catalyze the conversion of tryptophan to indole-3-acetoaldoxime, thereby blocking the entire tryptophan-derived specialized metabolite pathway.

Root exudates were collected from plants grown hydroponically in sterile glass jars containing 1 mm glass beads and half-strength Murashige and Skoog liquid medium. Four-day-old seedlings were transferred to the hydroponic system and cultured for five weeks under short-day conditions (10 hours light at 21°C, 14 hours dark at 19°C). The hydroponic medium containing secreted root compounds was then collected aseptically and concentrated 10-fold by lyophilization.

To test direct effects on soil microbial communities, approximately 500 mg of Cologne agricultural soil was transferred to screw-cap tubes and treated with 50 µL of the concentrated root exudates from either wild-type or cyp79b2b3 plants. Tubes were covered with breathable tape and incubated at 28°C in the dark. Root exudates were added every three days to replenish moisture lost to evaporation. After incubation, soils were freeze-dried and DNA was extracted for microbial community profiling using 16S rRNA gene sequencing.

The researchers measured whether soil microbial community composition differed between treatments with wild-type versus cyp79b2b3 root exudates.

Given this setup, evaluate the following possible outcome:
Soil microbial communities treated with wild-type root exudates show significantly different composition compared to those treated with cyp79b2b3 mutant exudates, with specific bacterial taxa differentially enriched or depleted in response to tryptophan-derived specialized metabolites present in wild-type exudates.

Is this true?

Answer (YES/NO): YES